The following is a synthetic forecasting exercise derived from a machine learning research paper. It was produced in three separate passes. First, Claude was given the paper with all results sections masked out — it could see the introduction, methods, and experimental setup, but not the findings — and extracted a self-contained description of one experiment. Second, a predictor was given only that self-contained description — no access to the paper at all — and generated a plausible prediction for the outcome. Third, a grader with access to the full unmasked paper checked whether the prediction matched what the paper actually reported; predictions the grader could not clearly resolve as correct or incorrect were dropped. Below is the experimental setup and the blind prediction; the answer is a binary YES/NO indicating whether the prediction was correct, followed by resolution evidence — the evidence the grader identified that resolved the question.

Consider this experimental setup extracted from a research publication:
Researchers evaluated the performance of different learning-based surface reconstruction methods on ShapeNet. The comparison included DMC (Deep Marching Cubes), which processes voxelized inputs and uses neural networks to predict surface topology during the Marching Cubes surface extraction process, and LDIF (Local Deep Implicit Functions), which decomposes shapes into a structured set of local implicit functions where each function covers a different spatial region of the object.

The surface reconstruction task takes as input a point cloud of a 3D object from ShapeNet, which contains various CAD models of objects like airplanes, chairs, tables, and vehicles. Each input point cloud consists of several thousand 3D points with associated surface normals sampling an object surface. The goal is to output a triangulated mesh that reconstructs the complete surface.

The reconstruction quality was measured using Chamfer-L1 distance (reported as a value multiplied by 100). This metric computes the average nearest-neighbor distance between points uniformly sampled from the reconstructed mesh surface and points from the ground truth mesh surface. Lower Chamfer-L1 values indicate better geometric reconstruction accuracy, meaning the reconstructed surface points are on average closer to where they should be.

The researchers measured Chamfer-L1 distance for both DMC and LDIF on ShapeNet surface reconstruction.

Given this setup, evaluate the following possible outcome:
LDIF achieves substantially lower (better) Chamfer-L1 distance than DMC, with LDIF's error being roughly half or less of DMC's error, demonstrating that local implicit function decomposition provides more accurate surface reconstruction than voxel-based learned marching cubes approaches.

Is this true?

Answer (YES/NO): YES